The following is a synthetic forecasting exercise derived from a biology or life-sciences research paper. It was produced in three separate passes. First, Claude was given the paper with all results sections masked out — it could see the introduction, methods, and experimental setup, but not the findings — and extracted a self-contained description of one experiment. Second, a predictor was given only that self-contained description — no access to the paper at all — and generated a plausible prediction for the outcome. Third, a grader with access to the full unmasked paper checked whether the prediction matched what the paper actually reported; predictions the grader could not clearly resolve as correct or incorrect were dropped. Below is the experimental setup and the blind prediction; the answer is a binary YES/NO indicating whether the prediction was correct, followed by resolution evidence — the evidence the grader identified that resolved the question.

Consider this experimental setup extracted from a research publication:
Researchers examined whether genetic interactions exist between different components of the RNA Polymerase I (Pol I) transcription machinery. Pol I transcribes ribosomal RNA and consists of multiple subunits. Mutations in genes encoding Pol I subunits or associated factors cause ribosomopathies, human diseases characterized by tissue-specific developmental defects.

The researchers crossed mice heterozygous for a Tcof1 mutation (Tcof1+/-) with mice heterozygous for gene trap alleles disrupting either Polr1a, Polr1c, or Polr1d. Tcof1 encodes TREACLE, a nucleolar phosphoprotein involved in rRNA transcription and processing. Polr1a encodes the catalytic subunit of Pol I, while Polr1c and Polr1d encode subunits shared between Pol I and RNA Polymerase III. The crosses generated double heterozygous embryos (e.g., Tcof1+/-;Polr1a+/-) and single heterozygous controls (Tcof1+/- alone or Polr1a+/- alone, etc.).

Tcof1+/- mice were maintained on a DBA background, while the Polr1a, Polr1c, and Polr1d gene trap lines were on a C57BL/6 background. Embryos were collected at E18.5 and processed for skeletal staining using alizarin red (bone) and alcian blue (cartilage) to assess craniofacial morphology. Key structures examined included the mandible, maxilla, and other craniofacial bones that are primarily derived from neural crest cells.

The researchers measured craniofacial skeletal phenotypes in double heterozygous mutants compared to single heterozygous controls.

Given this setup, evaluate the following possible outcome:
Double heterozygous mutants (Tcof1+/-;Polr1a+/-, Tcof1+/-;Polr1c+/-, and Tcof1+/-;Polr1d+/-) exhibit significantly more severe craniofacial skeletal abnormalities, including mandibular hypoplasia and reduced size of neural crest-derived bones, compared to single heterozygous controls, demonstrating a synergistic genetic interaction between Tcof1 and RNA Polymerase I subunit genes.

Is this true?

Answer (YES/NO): YES